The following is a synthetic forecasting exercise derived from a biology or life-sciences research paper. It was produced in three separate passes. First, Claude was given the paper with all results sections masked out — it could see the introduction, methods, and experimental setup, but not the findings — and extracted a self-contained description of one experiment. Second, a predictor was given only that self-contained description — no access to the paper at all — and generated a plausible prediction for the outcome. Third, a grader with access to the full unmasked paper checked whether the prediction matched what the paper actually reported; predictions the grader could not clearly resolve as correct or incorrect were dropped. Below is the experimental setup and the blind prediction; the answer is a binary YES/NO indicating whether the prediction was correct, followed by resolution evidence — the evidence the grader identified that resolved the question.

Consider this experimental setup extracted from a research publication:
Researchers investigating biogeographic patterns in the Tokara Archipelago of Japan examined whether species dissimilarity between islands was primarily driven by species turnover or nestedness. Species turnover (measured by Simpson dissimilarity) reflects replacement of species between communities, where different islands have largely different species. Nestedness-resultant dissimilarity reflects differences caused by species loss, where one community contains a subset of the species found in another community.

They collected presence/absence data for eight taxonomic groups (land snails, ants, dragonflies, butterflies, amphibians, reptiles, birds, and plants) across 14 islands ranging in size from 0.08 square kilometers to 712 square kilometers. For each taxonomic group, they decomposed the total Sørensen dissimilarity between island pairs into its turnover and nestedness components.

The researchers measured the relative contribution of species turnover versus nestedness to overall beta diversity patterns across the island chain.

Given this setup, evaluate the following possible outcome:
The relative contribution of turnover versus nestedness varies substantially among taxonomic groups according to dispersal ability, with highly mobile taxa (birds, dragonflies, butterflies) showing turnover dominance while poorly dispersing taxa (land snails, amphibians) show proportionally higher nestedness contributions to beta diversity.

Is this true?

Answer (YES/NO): NO